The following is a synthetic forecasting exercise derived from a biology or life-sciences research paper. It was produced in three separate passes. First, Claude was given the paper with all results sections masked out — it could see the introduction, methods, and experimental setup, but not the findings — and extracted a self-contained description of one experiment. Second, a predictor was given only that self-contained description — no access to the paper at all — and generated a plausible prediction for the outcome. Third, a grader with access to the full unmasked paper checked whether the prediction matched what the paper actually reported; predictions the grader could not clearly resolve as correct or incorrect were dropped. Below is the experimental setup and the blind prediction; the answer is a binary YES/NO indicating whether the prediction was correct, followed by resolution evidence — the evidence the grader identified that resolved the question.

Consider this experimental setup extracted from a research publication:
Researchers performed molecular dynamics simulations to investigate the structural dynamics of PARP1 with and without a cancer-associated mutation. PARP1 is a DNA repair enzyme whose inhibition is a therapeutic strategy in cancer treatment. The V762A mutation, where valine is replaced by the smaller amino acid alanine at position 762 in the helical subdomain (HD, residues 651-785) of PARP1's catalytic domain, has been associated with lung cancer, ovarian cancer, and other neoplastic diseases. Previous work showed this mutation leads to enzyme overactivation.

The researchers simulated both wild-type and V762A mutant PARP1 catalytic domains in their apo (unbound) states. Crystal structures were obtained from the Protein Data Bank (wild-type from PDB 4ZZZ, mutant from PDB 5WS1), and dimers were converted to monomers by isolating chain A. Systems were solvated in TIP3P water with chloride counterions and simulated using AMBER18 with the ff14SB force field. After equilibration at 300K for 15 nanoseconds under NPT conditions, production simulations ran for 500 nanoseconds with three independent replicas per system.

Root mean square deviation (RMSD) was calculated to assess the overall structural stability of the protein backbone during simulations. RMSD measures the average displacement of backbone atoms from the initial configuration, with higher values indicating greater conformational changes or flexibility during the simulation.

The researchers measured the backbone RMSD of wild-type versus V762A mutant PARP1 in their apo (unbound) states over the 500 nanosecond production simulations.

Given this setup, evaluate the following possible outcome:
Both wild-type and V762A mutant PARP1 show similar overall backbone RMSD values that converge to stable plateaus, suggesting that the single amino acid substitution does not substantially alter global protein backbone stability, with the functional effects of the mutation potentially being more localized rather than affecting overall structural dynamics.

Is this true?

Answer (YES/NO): NO